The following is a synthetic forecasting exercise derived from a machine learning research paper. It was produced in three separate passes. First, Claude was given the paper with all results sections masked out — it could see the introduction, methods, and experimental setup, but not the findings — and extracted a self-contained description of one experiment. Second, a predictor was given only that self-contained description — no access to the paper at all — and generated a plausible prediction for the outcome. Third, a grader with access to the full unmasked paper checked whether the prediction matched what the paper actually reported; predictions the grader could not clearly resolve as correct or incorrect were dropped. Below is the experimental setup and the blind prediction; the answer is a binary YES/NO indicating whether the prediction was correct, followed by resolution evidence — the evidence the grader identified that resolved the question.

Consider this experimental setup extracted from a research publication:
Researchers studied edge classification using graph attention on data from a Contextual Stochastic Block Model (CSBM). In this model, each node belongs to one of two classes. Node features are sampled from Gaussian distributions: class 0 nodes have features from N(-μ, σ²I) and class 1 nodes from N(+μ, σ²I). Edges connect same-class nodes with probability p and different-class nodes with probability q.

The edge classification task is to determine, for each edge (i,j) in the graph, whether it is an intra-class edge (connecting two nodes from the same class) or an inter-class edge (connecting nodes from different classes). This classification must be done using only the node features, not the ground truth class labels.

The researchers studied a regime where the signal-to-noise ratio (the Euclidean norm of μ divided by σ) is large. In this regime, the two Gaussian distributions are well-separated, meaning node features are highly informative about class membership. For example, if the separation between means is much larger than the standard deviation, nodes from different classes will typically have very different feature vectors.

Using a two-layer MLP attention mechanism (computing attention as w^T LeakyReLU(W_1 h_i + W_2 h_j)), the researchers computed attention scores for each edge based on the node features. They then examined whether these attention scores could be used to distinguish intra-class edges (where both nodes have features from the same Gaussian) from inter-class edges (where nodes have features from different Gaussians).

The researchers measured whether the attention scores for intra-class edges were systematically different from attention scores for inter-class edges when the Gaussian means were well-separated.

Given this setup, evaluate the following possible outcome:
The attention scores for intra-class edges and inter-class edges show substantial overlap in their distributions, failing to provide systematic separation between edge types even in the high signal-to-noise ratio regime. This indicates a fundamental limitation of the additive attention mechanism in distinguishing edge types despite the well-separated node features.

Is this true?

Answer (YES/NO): NO